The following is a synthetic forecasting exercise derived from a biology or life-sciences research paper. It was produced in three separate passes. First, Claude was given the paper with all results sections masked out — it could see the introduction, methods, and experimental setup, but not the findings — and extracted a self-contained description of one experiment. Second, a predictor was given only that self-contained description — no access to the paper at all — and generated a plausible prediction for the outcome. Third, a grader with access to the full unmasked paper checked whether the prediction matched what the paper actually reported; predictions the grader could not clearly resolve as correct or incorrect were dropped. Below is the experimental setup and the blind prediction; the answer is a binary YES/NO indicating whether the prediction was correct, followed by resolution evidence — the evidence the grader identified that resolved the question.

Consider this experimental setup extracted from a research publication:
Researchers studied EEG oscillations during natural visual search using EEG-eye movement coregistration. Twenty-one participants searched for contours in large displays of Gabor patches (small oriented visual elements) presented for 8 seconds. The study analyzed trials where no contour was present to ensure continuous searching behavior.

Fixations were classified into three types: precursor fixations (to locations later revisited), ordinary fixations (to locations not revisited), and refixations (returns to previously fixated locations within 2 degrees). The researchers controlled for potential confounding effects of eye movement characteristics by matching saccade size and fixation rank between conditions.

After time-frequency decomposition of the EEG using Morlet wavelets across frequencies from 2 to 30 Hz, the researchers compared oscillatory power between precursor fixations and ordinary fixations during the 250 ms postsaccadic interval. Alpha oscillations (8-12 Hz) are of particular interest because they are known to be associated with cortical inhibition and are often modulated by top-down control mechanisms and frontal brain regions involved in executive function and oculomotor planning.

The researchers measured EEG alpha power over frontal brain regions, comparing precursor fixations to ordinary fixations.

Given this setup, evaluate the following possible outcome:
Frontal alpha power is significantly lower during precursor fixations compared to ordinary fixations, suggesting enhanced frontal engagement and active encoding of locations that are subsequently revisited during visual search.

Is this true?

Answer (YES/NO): YES